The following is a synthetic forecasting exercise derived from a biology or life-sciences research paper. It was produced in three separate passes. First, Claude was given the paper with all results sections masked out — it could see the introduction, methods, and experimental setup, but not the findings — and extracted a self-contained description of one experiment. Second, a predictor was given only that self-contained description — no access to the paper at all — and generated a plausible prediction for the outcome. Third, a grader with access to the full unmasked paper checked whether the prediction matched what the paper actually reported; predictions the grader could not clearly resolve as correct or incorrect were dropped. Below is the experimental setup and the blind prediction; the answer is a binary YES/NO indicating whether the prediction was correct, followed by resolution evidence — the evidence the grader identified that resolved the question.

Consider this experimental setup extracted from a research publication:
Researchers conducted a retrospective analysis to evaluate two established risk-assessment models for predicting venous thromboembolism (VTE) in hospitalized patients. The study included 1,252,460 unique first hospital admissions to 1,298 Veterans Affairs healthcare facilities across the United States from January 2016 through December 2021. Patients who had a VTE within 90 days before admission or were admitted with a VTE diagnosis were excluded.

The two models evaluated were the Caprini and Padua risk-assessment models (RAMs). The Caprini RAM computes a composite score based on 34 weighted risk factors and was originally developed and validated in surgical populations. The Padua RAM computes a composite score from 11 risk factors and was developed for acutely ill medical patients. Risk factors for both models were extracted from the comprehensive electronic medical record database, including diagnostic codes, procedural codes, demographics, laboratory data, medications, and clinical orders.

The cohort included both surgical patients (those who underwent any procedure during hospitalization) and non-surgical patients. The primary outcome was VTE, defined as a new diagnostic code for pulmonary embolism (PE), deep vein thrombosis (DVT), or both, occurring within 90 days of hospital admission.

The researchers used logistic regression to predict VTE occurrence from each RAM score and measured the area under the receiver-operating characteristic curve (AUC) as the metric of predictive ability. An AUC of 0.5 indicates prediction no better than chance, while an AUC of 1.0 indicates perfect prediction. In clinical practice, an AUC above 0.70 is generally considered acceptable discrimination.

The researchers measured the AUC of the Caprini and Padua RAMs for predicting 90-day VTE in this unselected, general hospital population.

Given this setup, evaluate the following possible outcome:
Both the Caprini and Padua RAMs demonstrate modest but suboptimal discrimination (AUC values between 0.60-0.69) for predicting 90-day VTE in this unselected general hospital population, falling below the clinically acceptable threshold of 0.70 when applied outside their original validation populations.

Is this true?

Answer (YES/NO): NO